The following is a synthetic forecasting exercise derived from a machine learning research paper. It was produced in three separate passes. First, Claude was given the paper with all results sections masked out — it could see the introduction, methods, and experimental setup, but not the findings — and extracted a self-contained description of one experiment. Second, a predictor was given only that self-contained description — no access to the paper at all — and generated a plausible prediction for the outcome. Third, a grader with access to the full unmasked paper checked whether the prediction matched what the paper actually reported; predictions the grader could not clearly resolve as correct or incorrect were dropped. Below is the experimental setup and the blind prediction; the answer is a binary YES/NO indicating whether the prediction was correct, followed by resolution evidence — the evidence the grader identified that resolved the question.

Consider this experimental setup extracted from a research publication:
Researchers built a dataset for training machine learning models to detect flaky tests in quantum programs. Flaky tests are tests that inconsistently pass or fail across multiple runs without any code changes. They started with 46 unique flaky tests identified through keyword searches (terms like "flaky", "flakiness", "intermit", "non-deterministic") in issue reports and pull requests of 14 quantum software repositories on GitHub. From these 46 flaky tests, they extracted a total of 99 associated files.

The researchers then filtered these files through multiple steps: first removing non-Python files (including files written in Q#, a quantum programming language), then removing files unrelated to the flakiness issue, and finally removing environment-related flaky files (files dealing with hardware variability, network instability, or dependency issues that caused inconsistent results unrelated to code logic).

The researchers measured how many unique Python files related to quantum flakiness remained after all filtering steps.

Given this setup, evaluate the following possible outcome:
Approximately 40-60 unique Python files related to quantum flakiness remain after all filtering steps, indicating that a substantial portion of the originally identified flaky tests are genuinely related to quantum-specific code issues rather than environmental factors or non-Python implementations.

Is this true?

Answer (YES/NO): YES